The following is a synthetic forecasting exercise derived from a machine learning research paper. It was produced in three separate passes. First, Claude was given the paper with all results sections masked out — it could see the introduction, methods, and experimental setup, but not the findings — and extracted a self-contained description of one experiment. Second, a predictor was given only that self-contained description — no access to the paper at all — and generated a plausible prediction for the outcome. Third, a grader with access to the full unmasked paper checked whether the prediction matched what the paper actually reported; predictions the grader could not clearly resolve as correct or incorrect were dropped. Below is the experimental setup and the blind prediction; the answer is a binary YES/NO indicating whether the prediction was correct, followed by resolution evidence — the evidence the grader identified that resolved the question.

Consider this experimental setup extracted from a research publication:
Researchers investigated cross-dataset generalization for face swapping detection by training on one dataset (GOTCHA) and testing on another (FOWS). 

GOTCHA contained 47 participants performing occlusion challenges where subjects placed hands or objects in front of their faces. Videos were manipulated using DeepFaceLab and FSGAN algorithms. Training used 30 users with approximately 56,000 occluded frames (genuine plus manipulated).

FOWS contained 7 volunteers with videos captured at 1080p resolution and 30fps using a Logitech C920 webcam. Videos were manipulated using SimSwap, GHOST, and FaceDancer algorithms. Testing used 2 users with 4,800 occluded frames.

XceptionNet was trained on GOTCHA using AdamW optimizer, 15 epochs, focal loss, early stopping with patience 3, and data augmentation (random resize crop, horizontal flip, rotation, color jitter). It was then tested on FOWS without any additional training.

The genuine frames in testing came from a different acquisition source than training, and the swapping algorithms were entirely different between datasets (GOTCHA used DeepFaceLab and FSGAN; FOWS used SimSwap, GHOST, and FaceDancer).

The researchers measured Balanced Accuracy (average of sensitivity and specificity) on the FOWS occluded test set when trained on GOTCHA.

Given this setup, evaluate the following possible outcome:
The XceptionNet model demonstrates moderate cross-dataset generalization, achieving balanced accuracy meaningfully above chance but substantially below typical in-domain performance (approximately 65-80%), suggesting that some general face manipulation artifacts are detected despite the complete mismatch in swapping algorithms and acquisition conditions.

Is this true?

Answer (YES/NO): NO